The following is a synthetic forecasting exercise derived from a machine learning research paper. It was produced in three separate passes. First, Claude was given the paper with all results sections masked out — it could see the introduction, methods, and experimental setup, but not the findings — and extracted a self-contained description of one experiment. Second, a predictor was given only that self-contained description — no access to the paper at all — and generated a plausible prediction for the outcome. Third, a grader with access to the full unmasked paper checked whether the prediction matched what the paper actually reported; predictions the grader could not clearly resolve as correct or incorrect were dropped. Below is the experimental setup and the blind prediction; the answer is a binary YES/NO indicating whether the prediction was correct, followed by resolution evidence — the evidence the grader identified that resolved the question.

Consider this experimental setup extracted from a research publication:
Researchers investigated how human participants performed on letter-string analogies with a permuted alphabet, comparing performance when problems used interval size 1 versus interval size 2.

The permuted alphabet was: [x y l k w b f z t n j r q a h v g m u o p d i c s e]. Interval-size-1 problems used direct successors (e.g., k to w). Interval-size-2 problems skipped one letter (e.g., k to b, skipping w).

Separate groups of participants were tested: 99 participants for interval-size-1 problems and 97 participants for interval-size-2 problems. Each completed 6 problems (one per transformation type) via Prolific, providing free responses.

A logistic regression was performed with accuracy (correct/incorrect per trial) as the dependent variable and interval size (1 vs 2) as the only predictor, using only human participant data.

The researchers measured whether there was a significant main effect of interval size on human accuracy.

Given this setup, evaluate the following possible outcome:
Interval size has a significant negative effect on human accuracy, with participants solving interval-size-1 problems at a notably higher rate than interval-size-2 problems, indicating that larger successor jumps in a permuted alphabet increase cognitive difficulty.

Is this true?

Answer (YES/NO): YES